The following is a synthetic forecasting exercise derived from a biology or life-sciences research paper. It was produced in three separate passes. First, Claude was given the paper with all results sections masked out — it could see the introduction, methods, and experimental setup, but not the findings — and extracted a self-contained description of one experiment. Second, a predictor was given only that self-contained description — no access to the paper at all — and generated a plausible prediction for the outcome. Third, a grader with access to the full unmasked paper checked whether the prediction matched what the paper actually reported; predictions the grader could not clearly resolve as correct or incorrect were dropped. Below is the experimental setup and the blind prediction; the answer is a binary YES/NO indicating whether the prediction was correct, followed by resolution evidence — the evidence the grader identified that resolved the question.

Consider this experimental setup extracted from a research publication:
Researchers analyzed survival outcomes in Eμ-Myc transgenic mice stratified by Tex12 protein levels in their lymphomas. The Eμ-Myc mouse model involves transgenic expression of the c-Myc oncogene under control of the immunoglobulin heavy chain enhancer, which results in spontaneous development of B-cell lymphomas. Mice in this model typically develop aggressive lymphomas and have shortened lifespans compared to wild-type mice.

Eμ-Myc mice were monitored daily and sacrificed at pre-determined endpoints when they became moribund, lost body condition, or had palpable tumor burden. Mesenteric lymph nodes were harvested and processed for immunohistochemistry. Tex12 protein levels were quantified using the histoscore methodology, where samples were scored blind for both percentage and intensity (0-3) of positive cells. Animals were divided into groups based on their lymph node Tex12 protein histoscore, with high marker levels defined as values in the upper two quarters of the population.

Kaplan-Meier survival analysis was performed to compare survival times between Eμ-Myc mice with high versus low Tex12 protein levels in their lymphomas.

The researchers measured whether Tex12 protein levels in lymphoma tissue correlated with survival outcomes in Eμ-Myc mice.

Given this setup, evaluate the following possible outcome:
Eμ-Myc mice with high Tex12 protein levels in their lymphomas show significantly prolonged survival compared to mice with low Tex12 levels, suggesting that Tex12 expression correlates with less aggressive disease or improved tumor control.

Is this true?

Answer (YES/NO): NO